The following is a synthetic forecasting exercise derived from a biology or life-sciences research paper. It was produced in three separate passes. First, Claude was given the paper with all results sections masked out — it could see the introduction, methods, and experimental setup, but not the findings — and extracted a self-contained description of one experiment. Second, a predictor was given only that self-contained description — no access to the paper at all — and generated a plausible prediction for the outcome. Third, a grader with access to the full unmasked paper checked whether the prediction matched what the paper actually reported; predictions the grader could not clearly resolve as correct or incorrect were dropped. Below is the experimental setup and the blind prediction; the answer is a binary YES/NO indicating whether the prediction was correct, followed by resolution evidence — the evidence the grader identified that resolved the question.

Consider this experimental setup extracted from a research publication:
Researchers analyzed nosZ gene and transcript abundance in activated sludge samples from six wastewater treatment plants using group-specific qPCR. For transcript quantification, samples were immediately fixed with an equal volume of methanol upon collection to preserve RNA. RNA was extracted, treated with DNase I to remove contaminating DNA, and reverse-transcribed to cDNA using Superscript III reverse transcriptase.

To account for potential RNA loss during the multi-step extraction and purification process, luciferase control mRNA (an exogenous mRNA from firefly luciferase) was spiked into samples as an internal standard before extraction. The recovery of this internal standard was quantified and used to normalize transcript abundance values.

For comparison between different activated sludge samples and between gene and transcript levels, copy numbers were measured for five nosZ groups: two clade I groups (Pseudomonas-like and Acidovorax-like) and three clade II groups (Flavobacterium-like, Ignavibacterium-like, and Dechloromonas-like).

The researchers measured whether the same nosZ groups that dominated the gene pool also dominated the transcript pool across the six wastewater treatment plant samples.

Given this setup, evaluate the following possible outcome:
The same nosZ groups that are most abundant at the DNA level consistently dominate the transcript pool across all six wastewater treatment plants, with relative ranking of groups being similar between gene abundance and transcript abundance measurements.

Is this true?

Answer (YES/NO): YES